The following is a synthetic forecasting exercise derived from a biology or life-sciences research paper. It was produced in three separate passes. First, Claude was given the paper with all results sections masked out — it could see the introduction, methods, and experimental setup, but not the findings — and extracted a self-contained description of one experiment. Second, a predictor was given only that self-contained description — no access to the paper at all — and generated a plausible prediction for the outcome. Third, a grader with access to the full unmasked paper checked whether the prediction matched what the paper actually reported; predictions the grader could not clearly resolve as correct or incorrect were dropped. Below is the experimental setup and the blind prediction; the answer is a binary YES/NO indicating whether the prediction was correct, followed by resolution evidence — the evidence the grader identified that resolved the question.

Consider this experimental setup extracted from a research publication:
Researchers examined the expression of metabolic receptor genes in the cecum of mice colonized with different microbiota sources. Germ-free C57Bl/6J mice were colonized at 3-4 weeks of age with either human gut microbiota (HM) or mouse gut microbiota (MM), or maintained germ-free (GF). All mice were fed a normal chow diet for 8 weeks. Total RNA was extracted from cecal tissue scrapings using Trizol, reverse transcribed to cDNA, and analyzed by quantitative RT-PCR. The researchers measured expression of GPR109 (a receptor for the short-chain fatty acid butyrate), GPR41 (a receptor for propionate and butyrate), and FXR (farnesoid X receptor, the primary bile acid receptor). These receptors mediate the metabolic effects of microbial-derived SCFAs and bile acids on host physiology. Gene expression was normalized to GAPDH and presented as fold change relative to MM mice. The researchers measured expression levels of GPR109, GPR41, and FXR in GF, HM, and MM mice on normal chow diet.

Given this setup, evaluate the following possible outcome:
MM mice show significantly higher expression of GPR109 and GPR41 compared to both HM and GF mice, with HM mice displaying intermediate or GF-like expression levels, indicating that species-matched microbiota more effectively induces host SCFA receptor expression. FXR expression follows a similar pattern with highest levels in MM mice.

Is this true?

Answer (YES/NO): NO